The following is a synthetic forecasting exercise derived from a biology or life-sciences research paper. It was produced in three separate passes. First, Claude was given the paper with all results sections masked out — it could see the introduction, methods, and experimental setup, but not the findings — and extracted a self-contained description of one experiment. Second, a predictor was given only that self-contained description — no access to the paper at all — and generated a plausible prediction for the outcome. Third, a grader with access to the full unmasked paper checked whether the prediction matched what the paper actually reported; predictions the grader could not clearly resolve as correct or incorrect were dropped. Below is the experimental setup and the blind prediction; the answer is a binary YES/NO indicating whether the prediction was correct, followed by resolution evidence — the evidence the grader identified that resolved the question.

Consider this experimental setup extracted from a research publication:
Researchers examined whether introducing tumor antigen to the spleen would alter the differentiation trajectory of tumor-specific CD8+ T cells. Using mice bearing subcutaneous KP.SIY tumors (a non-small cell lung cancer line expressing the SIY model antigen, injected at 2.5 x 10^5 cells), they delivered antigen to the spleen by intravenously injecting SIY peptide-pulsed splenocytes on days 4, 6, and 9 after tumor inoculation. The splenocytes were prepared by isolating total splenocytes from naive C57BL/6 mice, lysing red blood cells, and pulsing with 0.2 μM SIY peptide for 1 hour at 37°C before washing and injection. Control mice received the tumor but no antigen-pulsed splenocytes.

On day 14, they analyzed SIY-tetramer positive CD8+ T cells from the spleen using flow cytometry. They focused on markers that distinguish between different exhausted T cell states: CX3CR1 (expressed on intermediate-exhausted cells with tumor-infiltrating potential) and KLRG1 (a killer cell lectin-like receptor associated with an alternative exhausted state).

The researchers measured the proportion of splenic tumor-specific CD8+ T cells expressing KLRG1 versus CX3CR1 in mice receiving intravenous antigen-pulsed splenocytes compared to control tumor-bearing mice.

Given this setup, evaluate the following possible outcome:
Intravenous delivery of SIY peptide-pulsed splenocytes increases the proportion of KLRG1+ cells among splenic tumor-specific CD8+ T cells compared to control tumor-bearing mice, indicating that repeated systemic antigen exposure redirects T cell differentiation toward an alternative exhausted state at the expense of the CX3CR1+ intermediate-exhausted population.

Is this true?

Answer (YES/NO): NO